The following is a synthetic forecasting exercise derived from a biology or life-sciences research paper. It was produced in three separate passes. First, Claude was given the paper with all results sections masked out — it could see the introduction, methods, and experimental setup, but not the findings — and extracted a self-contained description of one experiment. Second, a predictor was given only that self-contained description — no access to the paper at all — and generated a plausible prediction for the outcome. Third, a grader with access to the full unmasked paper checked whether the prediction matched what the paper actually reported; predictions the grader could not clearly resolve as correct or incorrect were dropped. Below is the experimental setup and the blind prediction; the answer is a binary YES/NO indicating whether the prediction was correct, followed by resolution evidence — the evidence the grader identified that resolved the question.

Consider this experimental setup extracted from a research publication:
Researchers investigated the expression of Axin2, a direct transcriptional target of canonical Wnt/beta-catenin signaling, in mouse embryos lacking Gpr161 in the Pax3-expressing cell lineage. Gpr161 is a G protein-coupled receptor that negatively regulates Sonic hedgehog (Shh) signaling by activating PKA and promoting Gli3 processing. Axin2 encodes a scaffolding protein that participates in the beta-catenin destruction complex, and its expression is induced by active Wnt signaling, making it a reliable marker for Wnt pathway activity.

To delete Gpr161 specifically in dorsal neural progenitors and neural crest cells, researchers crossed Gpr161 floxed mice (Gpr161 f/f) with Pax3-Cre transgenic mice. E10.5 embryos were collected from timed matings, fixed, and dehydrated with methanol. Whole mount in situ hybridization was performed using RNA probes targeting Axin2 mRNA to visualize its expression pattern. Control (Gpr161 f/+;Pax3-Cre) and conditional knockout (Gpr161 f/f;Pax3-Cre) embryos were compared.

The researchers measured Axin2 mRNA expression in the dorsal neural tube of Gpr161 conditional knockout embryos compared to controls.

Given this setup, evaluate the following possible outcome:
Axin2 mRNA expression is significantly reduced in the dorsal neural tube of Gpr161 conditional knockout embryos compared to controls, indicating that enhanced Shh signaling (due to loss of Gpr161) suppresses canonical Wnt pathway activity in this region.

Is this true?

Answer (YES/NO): YES